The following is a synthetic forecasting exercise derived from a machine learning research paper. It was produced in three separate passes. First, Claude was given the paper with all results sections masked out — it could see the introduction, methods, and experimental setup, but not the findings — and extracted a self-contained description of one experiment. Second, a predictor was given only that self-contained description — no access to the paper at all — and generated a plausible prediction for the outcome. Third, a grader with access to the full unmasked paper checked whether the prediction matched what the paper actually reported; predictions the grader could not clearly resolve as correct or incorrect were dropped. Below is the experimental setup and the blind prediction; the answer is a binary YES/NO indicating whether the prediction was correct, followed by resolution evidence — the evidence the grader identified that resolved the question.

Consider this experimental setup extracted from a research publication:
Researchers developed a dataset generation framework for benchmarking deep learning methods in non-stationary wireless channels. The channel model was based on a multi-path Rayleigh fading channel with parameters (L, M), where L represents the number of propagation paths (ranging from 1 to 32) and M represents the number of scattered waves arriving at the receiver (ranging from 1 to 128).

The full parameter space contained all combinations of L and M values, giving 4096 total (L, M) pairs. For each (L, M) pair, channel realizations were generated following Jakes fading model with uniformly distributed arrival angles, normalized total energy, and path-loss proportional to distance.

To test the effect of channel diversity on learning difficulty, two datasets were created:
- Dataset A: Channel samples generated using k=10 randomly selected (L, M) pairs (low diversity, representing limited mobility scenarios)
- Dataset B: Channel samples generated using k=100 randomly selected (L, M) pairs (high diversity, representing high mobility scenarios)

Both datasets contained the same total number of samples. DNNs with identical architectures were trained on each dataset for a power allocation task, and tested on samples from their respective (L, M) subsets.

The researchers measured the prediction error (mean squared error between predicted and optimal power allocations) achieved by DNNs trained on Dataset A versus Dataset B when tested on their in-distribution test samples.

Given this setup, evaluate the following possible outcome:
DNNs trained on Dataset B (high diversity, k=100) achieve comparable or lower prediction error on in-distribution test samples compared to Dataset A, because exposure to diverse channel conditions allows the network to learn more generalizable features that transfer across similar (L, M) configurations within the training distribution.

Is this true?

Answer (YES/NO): NO